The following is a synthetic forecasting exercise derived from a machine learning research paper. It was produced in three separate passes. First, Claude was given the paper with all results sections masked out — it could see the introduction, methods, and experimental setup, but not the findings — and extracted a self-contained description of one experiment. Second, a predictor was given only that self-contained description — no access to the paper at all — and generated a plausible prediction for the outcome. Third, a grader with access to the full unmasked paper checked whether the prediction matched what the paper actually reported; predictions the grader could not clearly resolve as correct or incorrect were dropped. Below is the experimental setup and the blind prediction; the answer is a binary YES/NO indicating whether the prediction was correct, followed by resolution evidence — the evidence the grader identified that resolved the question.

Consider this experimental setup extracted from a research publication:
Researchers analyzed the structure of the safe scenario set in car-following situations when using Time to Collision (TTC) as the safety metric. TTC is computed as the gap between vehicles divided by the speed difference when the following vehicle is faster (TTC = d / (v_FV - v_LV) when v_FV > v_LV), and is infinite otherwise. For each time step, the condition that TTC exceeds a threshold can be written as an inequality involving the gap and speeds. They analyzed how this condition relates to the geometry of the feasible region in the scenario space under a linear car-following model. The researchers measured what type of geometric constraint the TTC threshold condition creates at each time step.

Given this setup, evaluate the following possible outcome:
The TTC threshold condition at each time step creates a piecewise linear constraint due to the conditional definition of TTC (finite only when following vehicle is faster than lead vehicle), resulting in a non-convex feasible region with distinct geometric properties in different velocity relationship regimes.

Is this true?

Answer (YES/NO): NO